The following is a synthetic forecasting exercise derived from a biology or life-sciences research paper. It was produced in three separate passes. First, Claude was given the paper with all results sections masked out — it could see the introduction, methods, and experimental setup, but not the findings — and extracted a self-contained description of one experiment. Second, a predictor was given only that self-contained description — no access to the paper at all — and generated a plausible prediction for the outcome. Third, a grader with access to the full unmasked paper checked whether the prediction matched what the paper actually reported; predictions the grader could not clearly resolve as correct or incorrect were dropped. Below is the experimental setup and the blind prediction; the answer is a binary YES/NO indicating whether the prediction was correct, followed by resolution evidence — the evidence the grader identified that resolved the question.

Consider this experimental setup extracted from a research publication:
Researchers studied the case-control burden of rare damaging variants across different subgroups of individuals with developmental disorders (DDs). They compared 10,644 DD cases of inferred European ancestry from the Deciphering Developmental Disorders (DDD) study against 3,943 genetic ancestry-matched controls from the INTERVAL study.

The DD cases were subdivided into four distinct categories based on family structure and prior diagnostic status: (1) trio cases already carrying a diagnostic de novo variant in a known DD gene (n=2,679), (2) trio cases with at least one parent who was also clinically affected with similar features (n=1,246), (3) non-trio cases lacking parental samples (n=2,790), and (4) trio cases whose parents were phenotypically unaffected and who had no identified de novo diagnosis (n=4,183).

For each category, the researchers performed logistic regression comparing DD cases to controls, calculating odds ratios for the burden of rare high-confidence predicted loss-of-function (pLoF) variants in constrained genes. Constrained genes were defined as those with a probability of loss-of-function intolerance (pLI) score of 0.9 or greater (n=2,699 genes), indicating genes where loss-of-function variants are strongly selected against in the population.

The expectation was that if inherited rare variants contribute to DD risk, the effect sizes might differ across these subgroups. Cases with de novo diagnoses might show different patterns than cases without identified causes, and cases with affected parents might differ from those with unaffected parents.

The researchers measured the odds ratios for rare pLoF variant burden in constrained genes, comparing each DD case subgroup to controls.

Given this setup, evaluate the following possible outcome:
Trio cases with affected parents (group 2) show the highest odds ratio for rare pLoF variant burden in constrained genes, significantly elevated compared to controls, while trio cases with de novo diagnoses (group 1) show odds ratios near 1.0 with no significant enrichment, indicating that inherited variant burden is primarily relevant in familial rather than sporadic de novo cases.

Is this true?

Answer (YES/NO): NO